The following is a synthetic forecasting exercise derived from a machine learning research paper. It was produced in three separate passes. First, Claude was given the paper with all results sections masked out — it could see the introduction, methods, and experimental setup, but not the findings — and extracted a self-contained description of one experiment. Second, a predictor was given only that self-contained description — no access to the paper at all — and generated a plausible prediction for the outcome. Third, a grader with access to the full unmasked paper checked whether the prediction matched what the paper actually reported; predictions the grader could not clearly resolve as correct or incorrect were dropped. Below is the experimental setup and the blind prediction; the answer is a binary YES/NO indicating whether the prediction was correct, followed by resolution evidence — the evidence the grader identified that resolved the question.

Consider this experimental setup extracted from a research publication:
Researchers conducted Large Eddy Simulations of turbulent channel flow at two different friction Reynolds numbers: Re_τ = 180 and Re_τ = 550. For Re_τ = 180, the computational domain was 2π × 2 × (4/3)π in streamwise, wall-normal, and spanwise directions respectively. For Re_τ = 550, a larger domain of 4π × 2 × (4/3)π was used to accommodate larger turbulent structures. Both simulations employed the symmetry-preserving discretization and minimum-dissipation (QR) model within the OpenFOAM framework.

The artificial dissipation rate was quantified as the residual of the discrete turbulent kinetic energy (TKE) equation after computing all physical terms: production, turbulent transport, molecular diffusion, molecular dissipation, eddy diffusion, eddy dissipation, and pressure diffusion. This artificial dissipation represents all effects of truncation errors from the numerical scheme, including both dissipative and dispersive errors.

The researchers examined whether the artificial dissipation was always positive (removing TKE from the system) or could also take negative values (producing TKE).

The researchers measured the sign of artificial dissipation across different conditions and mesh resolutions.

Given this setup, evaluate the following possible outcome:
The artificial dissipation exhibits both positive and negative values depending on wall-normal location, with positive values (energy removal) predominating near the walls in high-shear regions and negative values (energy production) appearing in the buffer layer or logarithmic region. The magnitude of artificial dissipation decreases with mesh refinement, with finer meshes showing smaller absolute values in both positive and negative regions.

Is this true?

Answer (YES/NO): NO